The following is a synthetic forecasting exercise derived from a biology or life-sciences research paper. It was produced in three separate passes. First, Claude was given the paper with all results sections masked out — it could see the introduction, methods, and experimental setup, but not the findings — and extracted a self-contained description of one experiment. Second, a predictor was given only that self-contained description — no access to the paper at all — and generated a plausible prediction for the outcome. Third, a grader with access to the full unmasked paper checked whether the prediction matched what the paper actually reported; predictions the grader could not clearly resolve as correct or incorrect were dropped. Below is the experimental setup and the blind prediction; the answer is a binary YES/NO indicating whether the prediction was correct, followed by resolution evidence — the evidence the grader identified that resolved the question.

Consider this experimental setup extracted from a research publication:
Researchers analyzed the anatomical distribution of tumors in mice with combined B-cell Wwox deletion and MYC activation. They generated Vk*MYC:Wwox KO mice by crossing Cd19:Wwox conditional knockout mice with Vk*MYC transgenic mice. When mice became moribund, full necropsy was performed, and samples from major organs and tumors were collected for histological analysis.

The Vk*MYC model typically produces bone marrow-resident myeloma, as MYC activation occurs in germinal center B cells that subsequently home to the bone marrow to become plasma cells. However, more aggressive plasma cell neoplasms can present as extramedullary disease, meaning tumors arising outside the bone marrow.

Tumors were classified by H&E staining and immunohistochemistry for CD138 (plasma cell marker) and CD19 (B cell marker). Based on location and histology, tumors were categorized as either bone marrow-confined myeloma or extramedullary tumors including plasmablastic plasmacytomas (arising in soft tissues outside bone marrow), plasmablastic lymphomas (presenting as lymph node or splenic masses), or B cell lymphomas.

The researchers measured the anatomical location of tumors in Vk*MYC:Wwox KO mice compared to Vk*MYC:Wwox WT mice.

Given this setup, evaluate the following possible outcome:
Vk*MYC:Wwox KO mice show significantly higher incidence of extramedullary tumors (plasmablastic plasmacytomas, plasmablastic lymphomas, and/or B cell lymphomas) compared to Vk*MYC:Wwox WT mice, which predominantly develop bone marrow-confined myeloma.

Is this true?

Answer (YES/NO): YES